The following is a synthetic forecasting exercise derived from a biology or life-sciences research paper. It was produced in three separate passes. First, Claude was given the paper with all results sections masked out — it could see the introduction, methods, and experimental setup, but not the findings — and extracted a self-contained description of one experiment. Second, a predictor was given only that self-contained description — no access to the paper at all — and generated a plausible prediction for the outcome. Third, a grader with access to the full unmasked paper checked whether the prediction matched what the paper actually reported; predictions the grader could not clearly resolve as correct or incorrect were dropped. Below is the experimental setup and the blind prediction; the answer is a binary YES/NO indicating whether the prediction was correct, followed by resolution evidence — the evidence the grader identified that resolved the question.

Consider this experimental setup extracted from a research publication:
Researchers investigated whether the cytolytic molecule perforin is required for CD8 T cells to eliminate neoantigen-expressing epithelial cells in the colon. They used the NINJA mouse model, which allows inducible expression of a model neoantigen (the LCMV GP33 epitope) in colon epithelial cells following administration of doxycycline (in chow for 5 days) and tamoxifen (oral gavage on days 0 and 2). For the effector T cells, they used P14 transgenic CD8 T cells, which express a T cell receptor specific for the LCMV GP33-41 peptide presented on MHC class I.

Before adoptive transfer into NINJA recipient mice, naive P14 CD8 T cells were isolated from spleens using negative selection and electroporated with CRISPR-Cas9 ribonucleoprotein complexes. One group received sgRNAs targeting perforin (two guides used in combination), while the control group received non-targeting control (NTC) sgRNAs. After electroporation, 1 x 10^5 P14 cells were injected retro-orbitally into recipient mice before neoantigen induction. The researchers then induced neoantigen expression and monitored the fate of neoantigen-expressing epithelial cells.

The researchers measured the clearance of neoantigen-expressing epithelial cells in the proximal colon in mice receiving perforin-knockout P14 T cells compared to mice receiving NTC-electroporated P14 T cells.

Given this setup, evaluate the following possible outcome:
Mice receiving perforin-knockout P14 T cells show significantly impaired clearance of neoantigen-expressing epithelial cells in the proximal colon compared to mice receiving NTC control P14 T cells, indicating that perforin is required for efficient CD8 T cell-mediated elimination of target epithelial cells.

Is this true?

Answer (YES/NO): YES